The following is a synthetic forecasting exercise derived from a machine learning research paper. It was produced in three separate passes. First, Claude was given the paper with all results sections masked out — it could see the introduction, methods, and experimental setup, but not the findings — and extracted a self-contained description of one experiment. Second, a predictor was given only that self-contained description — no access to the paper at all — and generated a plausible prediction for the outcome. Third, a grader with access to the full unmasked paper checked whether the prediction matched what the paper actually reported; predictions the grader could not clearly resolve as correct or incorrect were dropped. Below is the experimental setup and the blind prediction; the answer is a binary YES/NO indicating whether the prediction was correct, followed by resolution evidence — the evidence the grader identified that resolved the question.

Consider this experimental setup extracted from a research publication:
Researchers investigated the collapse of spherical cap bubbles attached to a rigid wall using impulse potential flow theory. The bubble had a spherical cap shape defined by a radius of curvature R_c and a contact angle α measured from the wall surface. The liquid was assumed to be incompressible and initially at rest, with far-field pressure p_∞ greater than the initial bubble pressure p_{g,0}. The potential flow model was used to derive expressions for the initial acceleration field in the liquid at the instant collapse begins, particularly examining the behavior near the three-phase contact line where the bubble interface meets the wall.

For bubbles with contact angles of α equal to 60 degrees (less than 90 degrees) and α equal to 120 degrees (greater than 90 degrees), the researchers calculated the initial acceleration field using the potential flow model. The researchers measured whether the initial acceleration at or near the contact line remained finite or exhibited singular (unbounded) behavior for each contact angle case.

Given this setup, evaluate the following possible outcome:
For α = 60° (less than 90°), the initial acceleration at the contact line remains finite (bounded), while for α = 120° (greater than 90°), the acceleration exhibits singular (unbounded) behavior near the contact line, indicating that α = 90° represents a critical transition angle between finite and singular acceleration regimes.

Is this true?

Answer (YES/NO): YES